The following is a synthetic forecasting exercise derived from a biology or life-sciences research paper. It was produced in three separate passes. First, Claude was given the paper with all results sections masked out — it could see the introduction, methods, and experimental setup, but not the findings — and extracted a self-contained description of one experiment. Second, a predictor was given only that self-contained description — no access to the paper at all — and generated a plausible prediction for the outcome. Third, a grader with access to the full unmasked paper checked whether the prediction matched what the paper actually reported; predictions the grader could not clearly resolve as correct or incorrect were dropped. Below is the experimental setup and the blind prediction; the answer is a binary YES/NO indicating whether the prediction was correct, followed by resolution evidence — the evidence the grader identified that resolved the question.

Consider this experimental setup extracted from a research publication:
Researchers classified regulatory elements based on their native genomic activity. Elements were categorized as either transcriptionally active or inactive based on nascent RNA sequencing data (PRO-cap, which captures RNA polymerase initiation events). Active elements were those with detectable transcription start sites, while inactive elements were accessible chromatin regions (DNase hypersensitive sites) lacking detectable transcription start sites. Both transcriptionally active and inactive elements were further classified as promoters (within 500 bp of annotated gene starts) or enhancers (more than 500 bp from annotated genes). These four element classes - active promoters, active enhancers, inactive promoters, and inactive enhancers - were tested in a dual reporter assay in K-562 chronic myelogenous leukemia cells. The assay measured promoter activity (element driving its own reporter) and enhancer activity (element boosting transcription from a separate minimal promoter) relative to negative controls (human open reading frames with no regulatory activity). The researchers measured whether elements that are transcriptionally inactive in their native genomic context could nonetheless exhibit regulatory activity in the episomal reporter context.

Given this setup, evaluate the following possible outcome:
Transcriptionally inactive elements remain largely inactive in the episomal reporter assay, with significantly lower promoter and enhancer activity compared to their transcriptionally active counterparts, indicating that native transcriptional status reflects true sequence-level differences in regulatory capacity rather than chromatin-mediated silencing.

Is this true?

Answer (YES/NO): YES